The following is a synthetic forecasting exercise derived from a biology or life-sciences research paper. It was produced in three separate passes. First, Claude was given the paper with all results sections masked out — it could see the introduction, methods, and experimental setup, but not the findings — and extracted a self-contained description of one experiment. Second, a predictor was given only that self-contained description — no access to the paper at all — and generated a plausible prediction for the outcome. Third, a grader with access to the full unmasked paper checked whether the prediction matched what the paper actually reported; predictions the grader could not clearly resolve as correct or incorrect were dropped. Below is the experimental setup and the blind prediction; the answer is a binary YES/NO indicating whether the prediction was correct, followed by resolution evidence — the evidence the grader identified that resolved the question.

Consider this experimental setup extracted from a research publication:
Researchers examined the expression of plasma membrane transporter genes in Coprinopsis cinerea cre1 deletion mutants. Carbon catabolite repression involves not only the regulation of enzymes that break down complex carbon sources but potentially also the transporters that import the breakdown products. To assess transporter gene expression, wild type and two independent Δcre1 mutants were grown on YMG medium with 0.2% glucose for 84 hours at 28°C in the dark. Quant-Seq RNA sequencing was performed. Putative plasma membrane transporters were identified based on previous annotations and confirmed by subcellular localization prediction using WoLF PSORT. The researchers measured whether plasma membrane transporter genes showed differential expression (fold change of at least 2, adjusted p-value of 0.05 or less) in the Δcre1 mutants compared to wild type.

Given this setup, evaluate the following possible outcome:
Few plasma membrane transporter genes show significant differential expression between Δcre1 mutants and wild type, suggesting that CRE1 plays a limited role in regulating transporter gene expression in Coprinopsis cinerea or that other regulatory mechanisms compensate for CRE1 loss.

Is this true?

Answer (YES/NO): NO